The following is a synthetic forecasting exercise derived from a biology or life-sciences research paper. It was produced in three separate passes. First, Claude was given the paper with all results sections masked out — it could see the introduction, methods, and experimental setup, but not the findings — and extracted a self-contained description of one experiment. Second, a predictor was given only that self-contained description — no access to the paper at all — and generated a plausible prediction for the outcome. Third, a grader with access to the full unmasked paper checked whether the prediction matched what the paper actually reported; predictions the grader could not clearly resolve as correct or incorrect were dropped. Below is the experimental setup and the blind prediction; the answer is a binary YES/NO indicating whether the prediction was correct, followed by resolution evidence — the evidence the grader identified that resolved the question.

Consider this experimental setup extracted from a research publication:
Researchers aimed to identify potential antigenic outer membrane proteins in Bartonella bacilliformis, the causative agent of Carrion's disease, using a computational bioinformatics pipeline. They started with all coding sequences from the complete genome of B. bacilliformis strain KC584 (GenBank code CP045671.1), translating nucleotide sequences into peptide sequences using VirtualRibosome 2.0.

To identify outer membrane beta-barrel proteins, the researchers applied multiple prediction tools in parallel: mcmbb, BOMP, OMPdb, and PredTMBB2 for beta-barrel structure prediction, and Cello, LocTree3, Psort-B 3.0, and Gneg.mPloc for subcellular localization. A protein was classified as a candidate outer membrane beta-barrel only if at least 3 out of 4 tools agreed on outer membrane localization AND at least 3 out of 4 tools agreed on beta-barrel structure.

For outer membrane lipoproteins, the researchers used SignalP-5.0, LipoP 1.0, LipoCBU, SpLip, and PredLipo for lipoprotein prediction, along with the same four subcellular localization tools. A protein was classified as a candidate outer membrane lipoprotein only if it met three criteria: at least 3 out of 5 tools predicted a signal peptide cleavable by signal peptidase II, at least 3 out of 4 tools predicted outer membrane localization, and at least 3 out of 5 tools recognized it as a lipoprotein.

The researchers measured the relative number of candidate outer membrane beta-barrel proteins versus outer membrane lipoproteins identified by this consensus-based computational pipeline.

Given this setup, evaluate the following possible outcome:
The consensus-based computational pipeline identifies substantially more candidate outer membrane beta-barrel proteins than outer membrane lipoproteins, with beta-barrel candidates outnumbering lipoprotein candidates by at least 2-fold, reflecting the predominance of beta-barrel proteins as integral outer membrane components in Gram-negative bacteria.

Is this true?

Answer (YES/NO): YES